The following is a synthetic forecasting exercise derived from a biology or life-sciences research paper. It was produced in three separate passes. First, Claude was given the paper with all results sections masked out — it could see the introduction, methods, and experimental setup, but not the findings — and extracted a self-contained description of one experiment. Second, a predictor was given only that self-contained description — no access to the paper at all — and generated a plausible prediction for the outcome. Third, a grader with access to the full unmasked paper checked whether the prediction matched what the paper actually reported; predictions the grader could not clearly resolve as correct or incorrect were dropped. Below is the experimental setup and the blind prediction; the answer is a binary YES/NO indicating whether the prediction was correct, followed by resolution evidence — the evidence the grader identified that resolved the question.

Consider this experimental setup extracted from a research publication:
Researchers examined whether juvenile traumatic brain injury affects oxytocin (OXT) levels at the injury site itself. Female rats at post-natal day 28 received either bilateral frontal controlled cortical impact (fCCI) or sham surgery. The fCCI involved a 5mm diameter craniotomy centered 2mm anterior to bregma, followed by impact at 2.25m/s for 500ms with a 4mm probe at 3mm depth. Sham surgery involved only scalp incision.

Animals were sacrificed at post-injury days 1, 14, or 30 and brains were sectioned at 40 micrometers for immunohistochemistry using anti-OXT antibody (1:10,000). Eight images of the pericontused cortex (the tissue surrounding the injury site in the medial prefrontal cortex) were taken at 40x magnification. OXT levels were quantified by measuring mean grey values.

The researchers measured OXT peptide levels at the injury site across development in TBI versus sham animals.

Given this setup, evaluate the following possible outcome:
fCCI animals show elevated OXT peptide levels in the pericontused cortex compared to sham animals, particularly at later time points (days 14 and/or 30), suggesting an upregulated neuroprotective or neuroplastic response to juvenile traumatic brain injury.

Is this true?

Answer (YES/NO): NO